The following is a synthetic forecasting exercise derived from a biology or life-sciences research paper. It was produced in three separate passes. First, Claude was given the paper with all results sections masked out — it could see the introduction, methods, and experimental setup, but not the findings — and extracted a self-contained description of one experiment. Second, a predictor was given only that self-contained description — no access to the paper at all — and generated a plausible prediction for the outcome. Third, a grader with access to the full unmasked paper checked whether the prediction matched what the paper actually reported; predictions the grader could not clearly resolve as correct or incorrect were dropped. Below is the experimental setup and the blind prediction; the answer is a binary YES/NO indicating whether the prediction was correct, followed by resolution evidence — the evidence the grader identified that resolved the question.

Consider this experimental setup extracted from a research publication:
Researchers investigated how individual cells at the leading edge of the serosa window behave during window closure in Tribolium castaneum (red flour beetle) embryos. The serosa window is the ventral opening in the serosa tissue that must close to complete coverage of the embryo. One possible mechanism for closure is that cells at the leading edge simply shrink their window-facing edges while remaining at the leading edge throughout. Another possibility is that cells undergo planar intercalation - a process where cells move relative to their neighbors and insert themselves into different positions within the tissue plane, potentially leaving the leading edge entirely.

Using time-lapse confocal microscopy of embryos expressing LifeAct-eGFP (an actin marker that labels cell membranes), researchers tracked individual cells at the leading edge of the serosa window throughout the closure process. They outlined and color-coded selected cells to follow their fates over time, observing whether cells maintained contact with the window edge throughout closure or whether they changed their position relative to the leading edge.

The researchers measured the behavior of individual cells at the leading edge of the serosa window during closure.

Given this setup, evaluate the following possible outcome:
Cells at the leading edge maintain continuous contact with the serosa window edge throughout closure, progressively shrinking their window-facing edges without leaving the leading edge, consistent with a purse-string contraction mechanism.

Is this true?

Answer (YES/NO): NO